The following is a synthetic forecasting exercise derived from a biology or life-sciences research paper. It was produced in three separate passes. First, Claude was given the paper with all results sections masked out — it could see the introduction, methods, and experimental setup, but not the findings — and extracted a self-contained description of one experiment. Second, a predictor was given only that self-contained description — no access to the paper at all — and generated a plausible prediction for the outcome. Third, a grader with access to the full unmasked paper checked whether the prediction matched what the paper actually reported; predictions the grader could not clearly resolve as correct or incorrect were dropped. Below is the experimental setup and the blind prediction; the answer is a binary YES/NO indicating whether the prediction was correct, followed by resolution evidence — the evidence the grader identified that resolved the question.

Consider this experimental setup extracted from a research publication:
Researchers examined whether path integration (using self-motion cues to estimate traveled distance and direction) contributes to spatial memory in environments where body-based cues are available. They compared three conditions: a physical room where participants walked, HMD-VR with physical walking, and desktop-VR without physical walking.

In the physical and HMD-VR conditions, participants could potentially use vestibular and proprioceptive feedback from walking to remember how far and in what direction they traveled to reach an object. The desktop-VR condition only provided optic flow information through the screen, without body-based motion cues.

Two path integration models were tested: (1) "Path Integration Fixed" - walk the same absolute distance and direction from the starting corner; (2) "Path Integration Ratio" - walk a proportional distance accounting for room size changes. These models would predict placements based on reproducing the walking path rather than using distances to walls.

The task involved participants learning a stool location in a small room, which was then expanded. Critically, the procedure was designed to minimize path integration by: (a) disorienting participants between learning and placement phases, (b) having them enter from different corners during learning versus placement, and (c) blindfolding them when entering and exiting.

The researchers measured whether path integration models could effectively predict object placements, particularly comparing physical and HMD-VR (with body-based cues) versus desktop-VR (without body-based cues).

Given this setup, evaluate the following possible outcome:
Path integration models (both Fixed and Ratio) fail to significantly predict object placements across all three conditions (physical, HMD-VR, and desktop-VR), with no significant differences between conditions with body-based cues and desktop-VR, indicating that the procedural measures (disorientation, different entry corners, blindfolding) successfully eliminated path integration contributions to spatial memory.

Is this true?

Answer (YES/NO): NO